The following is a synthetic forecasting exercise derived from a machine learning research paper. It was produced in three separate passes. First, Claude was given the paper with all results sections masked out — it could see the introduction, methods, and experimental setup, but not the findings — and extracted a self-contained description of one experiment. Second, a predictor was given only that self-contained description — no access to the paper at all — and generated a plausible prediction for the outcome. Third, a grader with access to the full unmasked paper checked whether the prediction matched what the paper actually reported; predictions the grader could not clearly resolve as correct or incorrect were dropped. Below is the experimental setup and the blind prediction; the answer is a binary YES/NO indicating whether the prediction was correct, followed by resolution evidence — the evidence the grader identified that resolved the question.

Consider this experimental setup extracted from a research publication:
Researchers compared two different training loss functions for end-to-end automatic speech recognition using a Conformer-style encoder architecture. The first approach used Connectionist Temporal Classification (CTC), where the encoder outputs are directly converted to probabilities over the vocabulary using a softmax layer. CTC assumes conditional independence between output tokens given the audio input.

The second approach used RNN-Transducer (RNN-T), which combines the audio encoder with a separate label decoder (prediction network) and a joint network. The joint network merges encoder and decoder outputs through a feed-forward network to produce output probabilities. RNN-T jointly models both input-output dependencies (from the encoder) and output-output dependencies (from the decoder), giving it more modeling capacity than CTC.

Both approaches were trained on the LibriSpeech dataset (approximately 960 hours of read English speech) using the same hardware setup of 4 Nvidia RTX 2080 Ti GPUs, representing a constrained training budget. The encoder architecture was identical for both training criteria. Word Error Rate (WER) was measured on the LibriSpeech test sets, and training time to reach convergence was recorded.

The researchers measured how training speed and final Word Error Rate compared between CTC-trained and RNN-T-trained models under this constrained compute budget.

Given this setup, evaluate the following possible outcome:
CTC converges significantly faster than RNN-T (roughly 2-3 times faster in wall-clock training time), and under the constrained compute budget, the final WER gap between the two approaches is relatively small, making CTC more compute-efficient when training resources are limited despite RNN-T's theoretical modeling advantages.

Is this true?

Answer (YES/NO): NO